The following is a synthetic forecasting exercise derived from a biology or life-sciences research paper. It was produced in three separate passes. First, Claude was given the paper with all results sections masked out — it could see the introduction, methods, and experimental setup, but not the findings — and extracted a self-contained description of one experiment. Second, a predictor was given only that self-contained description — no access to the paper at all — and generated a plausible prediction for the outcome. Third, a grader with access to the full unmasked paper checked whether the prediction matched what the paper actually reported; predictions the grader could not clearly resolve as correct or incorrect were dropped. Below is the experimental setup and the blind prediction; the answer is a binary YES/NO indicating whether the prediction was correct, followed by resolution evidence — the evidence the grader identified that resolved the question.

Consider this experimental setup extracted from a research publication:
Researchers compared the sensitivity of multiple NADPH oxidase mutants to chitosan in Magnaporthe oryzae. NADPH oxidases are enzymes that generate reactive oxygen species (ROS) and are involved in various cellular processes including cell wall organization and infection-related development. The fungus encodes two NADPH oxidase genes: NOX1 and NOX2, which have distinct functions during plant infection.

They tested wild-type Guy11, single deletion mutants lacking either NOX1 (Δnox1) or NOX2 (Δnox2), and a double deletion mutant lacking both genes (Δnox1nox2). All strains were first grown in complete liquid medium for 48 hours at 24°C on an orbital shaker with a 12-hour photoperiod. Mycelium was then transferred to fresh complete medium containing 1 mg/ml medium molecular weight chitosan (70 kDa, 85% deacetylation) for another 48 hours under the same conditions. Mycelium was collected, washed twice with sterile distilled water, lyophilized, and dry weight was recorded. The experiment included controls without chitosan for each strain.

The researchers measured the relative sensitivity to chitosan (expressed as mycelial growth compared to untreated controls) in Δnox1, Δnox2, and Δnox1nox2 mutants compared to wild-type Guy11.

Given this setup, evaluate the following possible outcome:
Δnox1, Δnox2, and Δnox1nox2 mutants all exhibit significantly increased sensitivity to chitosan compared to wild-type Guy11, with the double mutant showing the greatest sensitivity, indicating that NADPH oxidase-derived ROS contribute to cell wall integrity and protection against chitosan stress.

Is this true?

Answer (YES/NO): NO